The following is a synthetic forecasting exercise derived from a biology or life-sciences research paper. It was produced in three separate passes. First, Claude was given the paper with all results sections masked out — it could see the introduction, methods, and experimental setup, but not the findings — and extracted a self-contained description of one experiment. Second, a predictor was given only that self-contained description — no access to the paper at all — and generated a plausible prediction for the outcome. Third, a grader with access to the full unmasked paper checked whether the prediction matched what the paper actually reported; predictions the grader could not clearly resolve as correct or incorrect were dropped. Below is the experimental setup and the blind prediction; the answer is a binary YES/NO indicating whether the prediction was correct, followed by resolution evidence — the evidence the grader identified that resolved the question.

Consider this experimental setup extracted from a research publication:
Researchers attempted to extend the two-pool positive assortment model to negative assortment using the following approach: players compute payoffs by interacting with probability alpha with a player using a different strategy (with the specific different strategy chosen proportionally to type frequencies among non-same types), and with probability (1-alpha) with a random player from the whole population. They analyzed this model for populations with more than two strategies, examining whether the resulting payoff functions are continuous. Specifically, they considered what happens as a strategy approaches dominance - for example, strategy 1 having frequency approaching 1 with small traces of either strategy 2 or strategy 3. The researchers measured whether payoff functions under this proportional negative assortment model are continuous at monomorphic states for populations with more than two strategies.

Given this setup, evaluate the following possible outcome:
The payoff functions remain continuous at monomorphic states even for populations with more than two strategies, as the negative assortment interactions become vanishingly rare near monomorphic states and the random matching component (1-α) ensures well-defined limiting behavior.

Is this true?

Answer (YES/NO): NO